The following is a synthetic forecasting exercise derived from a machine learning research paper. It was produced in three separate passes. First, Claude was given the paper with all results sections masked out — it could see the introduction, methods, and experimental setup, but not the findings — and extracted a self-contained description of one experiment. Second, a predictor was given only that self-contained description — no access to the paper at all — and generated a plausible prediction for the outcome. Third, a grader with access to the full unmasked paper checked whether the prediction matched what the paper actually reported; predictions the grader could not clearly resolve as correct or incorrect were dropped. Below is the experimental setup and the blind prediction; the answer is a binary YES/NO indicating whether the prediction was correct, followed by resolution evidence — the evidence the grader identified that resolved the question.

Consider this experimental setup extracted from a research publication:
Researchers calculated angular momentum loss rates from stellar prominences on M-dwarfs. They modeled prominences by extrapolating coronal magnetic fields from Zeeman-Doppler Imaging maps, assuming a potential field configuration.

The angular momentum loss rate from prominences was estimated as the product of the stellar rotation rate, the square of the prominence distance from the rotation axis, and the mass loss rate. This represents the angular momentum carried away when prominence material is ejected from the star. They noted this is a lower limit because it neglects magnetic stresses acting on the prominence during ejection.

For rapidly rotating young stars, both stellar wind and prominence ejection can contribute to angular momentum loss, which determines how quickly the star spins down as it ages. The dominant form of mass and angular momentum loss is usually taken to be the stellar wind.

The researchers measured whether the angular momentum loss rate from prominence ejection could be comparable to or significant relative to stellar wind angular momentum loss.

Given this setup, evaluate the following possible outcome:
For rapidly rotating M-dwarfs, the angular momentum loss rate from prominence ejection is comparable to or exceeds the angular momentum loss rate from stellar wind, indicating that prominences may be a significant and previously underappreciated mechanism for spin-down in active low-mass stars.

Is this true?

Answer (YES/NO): NO